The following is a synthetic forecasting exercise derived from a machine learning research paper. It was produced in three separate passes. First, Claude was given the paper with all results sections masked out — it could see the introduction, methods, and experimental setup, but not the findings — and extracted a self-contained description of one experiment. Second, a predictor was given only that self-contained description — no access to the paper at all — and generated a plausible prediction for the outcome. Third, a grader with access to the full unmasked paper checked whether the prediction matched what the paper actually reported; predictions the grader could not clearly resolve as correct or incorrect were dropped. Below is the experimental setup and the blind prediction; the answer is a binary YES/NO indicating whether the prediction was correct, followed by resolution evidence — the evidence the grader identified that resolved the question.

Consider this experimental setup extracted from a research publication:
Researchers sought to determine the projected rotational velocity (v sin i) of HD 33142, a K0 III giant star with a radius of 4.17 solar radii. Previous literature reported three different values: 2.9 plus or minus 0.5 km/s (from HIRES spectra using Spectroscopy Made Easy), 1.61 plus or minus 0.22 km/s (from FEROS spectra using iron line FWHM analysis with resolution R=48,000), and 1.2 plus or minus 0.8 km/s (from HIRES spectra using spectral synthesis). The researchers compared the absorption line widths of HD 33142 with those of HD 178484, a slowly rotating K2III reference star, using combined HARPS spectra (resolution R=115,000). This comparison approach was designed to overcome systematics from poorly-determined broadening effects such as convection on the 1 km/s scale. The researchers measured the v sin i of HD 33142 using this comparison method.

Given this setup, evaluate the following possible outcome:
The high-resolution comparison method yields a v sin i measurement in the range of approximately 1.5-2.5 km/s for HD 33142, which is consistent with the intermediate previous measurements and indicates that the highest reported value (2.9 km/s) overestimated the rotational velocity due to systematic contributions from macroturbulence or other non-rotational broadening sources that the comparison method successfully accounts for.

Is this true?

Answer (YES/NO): NO